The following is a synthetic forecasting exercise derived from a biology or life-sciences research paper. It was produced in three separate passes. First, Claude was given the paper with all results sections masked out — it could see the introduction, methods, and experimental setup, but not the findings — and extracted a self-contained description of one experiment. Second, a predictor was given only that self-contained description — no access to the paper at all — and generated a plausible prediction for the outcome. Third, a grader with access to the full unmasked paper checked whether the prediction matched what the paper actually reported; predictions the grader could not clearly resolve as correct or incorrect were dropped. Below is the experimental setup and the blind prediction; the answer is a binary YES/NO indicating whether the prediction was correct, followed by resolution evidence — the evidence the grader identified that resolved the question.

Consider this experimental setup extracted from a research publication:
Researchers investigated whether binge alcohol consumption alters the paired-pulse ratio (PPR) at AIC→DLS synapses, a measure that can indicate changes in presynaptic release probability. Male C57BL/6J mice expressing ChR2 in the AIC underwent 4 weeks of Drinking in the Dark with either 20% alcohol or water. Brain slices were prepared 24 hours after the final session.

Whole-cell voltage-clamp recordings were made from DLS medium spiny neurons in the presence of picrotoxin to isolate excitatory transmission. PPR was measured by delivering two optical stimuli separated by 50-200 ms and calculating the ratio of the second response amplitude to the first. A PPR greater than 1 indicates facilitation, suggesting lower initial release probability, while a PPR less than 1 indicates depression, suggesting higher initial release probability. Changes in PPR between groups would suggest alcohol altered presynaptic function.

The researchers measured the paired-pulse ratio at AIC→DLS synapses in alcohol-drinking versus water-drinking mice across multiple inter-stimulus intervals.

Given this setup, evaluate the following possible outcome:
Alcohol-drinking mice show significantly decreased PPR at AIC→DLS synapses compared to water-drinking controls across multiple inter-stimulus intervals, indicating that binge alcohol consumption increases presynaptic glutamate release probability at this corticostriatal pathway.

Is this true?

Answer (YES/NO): NO